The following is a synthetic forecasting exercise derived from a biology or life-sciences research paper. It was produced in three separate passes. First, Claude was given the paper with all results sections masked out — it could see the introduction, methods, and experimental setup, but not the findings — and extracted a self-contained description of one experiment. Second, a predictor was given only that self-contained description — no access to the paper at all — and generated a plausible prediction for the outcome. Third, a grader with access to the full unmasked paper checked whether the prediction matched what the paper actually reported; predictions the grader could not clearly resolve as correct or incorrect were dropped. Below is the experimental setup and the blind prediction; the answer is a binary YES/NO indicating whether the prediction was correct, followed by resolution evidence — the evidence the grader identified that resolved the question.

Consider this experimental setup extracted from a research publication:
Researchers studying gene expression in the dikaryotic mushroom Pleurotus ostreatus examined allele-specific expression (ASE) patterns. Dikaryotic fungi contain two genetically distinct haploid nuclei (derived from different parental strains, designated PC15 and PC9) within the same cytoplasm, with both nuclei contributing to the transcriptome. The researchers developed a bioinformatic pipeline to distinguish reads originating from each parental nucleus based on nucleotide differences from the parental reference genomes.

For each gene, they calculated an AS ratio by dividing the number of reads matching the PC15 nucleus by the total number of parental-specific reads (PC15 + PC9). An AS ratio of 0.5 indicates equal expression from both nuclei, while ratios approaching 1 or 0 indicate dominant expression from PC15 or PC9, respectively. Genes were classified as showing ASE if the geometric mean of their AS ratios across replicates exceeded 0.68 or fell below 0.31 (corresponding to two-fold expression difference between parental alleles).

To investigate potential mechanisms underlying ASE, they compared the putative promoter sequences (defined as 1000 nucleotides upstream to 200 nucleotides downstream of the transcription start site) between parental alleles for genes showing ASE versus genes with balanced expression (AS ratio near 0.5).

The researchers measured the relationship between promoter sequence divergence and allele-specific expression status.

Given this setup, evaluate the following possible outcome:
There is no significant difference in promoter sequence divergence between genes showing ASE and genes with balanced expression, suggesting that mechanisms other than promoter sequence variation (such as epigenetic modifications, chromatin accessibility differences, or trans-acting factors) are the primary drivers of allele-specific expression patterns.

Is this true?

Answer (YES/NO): NO